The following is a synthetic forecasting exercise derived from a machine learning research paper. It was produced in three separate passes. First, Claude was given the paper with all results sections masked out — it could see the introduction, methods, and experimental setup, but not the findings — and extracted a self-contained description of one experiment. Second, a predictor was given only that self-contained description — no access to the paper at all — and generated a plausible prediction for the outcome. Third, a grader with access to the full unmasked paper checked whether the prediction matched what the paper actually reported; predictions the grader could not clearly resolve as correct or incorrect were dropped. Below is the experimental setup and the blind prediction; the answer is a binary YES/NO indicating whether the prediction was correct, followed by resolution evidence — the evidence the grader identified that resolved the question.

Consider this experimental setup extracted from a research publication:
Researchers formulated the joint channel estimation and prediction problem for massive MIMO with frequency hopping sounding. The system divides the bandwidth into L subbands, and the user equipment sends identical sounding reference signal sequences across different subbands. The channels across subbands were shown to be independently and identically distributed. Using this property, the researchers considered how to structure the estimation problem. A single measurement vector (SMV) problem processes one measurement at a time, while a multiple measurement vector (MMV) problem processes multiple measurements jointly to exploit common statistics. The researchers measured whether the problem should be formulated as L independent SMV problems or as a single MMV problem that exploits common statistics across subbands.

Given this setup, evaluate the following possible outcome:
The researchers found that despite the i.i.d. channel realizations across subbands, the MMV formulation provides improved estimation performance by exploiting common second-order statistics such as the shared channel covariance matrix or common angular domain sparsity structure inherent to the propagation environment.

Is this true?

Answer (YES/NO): YES